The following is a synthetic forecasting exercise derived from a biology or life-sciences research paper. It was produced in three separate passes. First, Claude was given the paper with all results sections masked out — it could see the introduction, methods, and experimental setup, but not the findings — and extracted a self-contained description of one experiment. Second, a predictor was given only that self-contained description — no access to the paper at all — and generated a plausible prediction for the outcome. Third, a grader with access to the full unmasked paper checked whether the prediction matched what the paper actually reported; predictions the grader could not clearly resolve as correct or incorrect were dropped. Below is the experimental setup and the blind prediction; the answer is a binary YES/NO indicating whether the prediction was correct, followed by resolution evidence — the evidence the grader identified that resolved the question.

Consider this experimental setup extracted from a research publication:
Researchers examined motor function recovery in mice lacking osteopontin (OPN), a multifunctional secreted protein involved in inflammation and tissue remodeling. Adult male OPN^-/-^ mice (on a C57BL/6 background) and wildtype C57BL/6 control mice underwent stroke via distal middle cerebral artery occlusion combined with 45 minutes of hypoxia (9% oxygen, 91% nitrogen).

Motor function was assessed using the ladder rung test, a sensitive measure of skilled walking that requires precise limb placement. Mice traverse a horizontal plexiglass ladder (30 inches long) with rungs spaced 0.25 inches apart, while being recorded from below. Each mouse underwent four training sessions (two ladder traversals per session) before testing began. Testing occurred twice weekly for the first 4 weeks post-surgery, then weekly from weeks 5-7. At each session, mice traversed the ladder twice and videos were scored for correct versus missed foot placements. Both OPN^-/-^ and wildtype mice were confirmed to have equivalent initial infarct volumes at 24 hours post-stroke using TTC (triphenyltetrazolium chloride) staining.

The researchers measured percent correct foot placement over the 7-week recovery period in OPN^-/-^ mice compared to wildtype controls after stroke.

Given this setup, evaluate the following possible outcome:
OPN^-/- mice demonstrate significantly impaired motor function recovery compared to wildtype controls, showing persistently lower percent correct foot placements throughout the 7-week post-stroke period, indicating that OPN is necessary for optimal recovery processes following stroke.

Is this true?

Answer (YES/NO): NO